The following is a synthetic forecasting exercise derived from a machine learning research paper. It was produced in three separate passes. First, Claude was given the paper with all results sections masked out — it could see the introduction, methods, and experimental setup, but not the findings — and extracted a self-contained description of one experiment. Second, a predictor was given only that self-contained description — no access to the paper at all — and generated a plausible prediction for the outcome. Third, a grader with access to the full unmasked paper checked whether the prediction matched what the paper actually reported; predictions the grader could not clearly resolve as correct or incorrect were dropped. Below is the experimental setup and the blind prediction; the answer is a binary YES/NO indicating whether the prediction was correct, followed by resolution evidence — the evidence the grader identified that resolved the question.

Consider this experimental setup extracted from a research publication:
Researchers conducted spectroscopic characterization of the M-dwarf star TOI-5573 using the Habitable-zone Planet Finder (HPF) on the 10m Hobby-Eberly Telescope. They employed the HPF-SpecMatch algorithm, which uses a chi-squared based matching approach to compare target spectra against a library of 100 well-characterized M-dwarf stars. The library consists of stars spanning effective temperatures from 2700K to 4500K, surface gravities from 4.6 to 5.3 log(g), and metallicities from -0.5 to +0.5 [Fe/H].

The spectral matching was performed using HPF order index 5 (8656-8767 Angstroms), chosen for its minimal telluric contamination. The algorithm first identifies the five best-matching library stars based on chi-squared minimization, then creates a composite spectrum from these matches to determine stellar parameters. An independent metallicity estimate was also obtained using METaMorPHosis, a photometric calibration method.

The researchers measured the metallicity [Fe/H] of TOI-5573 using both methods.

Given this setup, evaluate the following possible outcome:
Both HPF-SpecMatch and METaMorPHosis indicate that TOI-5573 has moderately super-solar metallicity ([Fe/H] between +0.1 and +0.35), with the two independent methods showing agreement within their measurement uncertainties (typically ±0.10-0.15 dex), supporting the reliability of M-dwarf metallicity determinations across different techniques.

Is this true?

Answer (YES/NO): NO